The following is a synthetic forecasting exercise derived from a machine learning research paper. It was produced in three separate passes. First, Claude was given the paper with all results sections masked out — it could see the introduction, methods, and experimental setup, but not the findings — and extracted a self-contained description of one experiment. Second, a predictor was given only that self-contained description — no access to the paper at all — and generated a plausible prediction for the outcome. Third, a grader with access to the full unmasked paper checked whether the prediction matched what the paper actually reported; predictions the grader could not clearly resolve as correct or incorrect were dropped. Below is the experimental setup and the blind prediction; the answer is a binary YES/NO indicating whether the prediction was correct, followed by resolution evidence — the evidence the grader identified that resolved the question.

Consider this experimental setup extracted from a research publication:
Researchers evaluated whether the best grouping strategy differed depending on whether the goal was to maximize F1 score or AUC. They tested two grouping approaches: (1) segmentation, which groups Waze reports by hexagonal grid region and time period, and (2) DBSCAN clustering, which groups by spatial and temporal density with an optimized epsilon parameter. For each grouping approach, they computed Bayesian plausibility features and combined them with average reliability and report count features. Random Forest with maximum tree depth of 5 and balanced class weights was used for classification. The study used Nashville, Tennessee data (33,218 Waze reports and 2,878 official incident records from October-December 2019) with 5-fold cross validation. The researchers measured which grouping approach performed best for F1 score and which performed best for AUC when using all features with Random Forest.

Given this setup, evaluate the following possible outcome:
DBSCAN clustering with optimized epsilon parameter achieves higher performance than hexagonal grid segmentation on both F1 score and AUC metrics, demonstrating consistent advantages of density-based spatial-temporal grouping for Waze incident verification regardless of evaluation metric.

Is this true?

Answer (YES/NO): NO